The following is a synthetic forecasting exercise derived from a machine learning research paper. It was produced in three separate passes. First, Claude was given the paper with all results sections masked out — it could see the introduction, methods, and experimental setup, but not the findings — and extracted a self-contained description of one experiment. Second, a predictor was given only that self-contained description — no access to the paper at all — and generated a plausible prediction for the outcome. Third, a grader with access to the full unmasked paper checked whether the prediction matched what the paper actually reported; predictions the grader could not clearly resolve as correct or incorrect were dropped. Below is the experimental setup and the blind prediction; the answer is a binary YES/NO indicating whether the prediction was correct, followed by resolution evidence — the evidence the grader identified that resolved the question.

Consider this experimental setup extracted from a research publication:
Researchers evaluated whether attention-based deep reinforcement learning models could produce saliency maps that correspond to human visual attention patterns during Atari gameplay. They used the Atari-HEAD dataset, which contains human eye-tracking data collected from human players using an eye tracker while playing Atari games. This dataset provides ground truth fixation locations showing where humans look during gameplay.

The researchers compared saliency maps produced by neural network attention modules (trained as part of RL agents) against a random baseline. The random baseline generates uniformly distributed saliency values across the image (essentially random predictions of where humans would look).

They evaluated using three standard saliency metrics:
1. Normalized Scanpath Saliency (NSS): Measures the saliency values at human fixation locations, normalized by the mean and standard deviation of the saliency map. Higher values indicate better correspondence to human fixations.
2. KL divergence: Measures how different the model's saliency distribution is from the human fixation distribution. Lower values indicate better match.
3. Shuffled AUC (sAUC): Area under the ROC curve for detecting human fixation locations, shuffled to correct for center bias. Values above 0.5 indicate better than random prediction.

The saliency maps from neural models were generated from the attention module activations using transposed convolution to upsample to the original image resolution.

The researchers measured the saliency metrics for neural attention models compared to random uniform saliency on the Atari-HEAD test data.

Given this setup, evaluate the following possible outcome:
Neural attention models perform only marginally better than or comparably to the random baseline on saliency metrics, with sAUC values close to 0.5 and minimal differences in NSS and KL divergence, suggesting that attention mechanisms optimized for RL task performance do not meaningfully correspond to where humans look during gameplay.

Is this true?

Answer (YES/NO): NO